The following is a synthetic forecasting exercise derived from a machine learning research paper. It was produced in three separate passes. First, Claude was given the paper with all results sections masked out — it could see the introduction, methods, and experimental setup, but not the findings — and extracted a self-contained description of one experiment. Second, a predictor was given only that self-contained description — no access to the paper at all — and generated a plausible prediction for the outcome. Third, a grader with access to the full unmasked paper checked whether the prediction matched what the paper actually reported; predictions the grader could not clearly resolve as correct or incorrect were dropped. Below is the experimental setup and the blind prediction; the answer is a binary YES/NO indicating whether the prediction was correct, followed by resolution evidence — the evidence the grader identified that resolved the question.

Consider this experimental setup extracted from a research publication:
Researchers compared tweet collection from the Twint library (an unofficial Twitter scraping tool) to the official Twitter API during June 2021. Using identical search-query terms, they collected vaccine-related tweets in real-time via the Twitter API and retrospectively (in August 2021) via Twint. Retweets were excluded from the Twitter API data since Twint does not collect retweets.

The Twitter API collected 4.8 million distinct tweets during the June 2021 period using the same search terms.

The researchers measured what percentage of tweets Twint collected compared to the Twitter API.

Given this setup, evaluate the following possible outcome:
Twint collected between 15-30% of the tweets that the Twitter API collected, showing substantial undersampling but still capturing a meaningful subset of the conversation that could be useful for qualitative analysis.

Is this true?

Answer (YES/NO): YES